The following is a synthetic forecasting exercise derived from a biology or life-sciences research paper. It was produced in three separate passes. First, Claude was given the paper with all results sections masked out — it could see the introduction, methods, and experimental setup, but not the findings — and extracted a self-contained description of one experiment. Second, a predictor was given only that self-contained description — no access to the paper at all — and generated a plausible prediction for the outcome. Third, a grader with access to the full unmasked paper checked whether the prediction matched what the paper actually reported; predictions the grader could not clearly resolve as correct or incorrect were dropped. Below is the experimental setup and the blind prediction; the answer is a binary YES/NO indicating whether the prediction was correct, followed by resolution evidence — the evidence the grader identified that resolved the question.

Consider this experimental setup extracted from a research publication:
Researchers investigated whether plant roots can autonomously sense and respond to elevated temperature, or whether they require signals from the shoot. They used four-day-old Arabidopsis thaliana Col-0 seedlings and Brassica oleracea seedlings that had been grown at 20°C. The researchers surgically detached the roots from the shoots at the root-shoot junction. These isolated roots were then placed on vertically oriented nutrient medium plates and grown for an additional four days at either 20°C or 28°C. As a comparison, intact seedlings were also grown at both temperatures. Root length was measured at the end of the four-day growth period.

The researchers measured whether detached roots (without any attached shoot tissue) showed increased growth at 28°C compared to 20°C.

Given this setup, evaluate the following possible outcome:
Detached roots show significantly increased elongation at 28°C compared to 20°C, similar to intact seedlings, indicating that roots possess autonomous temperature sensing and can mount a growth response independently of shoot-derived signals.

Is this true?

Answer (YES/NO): YES